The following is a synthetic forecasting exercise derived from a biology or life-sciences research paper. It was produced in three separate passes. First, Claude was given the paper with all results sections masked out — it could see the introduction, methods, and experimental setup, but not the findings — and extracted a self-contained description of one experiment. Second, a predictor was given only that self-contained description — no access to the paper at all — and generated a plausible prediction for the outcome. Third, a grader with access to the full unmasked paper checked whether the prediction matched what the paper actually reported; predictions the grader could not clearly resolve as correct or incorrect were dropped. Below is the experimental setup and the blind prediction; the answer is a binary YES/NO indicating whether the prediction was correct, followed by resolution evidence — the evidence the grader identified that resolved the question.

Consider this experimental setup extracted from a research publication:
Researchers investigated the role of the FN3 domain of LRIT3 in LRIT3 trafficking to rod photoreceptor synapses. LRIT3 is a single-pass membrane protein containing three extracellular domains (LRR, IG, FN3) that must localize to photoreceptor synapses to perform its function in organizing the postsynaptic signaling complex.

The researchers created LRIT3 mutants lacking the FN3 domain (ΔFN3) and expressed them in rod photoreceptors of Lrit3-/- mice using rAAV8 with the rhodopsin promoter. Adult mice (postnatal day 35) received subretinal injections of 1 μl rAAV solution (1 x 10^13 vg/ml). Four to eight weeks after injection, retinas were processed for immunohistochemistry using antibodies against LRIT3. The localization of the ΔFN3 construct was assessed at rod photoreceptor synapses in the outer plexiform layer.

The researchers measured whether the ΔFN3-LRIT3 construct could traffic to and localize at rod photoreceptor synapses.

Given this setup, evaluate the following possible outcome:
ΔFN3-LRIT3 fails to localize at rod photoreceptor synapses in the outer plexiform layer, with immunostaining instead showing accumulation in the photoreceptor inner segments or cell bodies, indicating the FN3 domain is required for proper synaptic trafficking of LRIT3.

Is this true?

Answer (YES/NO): NO